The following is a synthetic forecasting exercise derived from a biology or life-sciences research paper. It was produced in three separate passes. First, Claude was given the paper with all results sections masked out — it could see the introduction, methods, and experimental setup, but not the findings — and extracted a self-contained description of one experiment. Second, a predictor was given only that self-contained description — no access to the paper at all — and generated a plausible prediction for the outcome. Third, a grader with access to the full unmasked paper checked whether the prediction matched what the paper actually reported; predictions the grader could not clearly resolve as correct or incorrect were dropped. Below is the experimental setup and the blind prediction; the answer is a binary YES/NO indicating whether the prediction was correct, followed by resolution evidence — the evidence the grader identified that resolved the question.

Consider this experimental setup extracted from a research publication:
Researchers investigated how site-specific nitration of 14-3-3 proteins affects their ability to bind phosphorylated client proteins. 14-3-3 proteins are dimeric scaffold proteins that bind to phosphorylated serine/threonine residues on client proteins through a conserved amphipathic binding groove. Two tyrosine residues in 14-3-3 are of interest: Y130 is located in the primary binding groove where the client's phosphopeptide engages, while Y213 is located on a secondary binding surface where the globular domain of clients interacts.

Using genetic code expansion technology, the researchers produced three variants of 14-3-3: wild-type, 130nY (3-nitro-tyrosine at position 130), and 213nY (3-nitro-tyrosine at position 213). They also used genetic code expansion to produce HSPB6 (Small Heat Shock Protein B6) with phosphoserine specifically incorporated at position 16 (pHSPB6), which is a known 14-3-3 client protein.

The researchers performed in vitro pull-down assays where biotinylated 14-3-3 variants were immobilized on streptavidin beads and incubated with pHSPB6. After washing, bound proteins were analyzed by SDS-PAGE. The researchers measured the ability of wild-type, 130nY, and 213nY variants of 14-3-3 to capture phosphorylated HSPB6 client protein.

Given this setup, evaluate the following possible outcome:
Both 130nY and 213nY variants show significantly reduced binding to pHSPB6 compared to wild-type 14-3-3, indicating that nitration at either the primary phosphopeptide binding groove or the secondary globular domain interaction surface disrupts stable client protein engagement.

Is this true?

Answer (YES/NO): NO